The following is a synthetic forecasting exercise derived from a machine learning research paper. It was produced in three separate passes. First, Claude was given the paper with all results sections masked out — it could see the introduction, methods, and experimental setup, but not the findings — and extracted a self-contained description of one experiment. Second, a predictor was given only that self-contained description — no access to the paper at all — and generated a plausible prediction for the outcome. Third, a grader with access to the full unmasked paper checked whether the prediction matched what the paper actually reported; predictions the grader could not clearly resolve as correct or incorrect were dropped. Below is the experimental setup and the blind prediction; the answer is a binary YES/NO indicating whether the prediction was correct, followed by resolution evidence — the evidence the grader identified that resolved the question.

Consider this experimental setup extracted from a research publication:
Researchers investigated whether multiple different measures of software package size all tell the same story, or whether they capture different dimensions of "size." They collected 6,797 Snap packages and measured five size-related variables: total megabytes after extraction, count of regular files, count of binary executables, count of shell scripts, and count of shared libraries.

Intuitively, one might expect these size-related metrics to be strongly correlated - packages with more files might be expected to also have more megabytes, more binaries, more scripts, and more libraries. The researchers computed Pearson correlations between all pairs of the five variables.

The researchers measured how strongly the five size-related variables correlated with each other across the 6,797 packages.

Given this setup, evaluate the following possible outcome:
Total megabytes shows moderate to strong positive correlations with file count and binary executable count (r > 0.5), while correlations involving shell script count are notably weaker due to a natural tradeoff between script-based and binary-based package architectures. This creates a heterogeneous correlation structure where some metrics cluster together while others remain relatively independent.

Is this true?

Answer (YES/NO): NO